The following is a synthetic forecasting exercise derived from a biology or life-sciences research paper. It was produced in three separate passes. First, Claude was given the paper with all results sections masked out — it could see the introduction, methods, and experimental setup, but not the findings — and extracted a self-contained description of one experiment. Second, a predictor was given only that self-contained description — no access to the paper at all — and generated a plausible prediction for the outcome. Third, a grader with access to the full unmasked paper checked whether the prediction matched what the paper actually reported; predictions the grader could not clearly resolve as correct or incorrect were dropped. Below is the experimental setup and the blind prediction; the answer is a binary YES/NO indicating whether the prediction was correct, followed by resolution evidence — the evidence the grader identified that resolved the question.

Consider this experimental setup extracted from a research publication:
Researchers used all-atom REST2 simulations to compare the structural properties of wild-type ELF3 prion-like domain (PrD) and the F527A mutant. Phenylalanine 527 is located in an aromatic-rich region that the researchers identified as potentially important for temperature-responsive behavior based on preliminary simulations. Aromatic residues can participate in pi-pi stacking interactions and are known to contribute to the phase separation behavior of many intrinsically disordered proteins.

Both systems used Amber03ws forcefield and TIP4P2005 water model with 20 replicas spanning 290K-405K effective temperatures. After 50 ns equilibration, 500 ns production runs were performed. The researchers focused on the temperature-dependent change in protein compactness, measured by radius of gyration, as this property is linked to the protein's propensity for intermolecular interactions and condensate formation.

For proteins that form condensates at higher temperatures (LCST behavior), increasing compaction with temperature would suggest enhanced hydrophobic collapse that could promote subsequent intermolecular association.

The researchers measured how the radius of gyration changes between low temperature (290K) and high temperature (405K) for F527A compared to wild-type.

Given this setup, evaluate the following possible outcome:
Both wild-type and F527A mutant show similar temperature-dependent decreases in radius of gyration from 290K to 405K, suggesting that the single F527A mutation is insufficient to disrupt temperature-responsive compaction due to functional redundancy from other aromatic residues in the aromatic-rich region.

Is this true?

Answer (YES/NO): NO